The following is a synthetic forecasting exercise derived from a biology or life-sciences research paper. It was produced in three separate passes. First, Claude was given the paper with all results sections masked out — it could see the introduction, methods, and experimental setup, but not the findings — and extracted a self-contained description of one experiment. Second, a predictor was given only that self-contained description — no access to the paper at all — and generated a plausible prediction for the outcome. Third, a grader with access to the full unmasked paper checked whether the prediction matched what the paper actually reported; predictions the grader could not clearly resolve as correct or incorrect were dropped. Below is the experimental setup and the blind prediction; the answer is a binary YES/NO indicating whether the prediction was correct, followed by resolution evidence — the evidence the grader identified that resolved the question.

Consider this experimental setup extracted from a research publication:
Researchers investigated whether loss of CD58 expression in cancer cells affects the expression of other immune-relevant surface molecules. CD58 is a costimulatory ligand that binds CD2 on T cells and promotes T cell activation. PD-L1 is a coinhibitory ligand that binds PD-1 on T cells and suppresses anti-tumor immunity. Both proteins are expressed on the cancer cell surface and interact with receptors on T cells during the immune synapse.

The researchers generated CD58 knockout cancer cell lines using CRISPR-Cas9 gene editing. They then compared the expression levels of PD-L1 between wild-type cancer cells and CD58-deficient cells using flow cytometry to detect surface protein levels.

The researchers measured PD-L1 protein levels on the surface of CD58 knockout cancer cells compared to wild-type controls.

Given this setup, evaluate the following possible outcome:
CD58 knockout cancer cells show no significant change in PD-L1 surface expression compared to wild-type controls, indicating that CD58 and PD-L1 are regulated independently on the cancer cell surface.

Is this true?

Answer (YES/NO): NO